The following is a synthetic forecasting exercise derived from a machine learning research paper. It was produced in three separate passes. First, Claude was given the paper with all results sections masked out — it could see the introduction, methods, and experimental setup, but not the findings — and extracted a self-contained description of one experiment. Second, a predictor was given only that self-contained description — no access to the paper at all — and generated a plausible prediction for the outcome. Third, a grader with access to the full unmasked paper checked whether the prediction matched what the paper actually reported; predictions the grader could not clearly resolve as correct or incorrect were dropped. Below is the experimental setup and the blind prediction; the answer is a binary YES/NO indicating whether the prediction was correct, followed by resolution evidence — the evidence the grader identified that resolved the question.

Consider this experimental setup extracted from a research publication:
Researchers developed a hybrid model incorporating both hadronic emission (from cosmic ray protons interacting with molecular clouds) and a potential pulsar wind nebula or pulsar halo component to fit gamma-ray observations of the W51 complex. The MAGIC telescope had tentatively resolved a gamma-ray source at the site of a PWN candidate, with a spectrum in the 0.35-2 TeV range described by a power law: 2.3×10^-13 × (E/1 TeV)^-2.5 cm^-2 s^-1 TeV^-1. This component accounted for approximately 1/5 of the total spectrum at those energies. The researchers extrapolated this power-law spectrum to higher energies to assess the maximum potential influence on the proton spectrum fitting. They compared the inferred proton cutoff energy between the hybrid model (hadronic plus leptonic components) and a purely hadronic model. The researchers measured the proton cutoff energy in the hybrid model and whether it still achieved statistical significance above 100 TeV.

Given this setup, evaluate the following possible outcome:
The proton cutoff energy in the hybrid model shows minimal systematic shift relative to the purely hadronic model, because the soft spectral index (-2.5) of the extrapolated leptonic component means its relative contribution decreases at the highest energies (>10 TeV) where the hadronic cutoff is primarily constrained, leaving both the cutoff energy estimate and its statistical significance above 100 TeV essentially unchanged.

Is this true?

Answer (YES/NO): NO